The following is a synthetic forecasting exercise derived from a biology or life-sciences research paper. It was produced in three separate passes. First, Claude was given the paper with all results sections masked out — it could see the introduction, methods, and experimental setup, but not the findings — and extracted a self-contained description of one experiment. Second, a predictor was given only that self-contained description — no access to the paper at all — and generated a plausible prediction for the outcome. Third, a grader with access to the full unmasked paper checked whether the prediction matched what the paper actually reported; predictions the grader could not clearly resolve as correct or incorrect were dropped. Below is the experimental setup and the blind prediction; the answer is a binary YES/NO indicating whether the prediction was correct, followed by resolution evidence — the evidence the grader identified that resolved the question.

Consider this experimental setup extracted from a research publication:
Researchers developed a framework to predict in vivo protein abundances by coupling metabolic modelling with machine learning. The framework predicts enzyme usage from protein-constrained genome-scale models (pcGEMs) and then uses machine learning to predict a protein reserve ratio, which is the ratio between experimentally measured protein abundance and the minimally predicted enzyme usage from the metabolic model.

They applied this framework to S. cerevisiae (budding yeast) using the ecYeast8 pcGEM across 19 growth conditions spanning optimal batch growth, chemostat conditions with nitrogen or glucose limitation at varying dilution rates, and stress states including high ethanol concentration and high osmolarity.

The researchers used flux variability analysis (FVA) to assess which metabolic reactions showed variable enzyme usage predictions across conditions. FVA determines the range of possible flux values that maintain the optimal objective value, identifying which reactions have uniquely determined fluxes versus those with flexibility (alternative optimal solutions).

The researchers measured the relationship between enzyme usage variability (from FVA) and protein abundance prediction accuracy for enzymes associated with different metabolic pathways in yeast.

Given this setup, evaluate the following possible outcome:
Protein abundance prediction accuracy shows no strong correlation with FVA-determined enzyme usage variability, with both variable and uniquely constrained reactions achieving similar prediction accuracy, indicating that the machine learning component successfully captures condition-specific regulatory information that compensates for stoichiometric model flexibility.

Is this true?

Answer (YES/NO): YES